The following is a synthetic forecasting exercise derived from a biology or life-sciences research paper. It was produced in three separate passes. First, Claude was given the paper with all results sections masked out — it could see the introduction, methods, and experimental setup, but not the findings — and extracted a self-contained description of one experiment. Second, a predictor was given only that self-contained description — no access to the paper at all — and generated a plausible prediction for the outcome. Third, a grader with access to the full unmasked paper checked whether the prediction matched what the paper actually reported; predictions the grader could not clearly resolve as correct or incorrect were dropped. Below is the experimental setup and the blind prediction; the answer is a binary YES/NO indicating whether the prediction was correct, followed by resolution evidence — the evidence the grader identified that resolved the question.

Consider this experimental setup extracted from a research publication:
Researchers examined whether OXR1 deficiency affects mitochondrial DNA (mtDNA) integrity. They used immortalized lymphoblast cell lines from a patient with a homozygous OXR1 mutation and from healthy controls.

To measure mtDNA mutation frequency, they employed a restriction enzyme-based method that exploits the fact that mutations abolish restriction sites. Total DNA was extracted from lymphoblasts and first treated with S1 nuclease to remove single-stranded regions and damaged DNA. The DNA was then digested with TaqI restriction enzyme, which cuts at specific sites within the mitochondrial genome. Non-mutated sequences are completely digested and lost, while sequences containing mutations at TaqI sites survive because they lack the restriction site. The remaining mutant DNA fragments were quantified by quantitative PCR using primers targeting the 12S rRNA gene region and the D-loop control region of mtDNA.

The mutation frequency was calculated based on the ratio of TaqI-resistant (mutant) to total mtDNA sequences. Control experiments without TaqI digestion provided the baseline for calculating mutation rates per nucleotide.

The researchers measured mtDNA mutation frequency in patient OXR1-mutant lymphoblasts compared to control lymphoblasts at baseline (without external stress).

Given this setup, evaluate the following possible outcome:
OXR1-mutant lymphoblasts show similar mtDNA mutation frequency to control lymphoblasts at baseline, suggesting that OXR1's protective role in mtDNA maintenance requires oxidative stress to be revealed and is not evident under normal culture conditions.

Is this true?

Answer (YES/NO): NO